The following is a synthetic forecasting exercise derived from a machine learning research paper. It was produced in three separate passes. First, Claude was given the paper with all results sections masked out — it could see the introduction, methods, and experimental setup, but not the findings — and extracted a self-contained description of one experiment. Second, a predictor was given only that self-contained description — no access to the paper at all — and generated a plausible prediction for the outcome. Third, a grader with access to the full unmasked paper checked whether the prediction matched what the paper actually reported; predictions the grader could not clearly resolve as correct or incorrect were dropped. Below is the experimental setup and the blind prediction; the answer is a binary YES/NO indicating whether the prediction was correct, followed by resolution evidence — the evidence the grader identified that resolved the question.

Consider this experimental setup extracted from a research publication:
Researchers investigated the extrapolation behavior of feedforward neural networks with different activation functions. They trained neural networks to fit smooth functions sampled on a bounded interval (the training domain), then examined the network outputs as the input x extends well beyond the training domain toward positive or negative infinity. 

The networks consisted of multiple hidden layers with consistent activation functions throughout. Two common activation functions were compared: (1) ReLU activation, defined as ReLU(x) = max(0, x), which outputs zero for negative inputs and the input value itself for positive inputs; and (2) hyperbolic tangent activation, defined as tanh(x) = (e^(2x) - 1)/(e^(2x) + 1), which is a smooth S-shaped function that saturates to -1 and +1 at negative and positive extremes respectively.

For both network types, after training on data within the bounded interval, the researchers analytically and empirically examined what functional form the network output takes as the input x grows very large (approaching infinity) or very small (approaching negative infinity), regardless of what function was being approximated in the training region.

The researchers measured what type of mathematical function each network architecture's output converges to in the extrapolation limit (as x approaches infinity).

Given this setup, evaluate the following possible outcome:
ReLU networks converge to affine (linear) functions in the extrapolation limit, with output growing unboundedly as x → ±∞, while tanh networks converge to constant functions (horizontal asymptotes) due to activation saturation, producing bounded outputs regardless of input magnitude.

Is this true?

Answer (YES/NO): YES